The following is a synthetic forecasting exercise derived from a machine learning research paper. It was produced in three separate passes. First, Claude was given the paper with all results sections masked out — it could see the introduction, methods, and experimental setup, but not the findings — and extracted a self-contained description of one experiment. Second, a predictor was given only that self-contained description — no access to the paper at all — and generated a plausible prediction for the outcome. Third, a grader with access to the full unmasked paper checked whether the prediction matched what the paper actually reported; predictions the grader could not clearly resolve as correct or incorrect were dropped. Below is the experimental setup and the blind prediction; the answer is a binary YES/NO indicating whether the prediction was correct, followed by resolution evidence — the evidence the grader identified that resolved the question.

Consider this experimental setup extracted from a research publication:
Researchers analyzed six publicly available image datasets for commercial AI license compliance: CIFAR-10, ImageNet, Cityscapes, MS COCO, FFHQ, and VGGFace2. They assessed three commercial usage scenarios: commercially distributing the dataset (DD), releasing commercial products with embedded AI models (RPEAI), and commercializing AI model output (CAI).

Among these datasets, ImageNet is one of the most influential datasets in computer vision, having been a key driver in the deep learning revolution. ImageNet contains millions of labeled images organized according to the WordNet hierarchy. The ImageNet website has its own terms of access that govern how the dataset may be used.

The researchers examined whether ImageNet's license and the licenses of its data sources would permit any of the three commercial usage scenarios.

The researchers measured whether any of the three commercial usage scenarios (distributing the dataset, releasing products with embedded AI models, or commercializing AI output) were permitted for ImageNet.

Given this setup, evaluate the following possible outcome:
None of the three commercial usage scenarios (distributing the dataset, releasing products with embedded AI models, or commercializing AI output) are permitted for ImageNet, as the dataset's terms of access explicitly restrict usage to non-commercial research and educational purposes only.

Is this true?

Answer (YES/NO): YES